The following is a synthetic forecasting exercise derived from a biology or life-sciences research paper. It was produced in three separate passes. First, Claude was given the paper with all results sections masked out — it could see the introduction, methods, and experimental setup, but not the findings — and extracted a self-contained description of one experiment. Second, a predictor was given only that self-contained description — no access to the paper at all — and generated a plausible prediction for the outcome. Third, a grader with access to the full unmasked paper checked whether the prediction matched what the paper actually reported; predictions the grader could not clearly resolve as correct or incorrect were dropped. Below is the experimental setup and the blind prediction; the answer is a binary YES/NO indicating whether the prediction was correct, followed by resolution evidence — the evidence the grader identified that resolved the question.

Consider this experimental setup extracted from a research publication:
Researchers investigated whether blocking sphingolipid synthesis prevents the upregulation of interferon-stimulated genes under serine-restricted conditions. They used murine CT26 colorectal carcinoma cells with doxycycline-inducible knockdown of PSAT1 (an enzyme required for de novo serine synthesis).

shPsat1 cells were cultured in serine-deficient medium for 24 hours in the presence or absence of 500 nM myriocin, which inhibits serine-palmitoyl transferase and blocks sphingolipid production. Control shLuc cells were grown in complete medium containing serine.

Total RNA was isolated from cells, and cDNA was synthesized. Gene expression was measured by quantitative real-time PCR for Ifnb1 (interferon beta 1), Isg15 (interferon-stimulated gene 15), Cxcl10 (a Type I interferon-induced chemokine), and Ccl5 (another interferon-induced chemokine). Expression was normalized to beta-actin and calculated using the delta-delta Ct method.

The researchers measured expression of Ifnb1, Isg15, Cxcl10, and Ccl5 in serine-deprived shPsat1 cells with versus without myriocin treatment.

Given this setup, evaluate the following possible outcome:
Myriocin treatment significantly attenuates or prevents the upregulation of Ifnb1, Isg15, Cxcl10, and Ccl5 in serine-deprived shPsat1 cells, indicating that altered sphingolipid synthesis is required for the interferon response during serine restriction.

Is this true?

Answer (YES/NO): YES